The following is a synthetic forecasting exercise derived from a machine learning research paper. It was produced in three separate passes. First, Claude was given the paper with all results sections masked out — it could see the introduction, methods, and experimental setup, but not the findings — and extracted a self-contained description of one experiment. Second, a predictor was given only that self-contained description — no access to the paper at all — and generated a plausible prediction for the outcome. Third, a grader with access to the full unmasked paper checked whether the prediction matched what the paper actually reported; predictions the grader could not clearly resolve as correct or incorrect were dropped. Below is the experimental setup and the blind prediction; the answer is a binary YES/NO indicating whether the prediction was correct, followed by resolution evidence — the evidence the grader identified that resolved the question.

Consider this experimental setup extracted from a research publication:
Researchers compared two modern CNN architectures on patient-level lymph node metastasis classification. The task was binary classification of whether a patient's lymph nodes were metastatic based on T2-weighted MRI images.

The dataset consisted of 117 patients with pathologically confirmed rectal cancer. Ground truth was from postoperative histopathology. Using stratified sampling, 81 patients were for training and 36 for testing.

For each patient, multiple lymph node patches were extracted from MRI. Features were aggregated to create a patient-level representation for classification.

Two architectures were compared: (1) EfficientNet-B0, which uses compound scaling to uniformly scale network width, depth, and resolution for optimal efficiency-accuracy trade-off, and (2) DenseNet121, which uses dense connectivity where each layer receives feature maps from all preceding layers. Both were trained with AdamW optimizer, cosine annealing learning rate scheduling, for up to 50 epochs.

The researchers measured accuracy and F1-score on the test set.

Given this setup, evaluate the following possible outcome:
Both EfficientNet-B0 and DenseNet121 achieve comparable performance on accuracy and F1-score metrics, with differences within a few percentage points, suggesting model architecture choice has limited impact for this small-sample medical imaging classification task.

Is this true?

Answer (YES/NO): YES